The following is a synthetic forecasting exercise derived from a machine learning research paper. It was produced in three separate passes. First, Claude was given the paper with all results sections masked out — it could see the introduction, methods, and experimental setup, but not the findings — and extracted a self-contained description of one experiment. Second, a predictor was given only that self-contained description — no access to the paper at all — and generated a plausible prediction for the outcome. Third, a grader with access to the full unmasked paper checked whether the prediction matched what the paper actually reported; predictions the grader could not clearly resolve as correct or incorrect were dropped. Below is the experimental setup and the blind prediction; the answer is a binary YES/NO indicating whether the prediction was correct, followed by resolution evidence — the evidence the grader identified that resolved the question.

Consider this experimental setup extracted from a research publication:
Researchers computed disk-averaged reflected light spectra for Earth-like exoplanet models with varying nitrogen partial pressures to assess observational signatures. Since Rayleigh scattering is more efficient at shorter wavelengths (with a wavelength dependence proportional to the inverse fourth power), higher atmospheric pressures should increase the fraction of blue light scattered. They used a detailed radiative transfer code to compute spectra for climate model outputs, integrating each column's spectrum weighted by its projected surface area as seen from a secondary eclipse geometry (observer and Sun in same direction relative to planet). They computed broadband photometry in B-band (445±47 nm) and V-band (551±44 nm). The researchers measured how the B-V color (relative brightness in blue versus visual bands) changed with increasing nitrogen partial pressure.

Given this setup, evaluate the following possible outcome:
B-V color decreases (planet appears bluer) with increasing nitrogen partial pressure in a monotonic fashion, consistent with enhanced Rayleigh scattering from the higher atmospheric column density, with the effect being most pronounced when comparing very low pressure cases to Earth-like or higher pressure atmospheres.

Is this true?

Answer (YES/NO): NO